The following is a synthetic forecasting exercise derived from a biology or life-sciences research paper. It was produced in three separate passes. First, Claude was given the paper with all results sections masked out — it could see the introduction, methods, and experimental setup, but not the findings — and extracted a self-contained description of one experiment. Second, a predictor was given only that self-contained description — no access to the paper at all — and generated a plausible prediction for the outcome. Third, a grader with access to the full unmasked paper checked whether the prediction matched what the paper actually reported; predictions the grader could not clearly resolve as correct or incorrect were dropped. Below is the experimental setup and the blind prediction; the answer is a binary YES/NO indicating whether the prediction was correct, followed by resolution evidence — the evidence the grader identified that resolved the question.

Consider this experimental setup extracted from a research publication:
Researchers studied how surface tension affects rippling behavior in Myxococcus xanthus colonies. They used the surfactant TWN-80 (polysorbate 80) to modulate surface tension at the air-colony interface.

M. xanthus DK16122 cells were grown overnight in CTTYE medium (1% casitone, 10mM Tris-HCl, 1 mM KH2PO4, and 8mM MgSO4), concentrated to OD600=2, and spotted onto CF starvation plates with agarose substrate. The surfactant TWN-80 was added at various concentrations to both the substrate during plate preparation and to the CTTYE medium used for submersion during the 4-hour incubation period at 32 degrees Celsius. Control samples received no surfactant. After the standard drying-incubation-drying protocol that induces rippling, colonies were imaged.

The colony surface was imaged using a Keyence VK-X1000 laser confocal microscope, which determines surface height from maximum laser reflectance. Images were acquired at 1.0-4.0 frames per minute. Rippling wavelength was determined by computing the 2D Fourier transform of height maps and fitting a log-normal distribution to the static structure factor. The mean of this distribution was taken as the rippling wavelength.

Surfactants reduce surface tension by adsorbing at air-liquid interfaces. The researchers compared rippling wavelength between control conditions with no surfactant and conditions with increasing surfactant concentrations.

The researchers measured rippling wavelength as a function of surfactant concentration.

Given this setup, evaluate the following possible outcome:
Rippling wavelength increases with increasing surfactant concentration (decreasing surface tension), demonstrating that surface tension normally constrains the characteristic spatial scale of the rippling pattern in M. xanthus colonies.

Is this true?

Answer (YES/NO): NO